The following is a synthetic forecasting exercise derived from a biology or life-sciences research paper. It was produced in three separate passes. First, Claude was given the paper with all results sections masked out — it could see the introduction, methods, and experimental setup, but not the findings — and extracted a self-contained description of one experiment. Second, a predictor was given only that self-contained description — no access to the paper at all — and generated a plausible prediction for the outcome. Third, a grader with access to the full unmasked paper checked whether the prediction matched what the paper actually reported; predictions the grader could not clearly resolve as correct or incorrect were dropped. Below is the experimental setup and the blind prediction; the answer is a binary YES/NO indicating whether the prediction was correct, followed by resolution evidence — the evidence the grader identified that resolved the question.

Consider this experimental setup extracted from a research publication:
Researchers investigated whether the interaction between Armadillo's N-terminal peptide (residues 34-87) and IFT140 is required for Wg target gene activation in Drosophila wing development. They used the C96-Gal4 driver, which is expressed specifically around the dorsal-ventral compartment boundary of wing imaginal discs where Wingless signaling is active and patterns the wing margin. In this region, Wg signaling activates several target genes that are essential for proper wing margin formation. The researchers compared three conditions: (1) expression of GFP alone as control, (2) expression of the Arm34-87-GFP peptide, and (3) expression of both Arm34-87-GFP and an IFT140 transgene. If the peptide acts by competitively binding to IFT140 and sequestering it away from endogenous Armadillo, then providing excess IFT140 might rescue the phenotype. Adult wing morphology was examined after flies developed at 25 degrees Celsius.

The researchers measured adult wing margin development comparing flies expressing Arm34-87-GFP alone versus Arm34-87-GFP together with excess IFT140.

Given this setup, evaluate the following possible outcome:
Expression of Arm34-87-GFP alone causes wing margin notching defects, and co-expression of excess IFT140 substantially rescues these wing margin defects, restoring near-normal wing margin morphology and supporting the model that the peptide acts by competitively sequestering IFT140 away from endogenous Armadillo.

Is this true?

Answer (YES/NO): YES